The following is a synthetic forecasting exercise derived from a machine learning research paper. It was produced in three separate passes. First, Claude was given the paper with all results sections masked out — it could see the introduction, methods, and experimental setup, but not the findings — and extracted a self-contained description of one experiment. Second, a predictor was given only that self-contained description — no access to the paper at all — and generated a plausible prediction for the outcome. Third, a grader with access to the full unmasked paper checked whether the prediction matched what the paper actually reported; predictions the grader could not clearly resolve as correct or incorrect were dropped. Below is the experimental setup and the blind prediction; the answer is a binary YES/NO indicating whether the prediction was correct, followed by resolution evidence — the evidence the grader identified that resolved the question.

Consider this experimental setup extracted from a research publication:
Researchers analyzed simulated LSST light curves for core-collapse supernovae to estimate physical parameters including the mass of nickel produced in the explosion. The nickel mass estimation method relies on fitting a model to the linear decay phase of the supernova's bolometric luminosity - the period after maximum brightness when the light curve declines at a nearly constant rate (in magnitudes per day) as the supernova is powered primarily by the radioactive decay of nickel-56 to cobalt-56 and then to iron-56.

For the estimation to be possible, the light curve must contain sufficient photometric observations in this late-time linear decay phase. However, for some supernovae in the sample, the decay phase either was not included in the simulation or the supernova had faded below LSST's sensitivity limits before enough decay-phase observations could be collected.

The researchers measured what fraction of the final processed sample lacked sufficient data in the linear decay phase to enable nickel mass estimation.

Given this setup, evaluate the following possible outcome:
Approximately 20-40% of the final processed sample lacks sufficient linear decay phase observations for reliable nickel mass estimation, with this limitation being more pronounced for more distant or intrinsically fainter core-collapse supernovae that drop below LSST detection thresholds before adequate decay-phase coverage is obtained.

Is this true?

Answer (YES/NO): NO